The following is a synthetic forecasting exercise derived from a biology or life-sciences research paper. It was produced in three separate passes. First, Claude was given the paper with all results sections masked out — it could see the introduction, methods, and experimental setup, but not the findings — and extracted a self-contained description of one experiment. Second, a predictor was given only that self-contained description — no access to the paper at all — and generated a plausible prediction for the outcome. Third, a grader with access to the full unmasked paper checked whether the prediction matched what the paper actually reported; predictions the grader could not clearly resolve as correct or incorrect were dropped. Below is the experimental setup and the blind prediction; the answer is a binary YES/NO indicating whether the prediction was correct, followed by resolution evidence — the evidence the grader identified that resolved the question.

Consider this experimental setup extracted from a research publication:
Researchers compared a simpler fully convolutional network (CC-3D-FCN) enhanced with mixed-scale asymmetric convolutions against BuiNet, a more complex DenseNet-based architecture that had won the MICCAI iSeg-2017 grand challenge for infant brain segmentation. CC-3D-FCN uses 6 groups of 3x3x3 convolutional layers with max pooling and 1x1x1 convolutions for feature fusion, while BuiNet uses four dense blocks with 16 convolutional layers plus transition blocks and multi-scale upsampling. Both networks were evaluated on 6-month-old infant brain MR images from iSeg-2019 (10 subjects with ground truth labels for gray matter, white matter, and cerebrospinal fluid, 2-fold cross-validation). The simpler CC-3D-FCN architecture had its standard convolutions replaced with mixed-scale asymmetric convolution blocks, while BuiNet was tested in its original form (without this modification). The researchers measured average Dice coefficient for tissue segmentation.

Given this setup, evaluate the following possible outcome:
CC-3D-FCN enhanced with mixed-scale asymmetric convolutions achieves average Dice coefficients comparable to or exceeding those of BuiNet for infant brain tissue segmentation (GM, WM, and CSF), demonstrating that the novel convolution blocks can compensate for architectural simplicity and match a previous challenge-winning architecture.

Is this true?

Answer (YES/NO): YES